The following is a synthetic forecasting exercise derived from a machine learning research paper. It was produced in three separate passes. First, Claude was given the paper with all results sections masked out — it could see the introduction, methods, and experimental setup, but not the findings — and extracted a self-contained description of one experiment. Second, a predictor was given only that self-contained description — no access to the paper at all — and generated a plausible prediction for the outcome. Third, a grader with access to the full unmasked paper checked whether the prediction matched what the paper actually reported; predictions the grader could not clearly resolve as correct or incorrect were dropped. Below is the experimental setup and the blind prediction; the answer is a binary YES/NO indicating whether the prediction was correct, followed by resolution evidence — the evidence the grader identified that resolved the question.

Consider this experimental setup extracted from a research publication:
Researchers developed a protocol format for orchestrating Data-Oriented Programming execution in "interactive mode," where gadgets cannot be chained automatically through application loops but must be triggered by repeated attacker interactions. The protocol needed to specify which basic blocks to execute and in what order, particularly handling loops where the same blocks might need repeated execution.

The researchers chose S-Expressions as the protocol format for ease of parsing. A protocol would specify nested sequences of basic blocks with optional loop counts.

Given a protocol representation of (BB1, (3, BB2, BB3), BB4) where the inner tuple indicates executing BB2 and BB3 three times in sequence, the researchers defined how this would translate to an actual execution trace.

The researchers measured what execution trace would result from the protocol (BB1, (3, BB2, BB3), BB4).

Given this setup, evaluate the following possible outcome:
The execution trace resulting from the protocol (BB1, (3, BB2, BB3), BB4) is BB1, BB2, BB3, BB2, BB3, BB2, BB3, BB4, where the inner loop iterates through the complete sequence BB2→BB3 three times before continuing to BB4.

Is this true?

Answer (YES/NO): YES